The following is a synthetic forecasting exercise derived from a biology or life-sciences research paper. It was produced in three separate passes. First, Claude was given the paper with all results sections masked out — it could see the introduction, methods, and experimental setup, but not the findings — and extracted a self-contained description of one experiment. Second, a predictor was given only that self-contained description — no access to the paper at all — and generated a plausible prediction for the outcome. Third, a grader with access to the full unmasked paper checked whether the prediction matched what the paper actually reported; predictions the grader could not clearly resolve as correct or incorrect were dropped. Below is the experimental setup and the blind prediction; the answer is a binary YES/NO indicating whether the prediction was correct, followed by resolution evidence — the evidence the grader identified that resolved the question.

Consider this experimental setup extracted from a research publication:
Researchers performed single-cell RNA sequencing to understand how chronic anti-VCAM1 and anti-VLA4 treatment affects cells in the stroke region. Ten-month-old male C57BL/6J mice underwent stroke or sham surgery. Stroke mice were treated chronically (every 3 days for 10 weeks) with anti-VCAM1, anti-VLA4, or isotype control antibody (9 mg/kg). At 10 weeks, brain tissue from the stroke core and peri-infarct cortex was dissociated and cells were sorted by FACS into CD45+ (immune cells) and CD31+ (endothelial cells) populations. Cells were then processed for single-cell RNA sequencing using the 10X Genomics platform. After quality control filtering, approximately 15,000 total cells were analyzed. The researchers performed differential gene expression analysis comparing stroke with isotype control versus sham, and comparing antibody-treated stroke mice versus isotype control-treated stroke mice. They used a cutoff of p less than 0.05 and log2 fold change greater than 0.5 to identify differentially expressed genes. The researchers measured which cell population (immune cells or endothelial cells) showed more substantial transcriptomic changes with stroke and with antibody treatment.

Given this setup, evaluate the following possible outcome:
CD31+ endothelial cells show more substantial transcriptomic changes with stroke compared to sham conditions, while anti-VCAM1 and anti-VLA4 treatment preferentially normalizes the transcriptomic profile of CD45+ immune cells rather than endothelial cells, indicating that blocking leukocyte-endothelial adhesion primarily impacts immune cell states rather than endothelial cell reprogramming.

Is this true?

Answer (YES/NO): NO